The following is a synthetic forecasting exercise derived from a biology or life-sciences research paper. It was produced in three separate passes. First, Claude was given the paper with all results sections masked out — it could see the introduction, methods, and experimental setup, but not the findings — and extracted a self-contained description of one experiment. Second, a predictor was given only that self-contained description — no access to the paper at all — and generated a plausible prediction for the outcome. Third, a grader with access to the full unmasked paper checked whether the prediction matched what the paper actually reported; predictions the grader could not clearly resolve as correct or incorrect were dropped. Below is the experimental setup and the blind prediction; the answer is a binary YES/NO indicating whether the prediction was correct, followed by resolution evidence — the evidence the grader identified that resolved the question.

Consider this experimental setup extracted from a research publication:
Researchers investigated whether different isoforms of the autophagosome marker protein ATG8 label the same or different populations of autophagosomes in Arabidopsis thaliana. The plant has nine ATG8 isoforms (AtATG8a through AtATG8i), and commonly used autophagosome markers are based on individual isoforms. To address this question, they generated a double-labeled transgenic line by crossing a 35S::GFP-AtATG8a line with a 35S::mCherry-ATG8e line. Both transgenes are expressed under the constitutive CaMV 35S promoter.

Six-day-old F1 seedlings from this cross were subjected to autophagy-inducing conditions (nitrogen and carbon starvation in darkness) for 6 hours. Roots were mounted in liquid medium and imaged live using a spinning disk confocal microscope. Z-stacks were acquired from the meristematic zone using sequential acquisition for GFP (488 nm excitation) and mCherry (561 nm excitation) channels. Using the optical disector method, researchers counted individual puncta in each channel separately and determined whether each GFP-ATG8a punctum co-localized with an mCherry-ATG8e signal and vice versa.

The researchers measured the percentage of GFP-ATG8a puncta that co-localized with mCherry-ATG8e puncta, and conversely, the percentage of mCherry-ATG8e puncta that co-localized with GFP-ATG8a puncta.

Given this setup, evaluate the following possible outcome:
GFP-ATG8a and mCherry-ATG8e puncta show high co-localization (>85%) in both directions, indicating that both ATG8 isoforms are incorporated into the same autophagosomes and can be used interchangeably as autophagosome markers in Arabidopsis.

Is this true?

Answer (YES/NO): NO